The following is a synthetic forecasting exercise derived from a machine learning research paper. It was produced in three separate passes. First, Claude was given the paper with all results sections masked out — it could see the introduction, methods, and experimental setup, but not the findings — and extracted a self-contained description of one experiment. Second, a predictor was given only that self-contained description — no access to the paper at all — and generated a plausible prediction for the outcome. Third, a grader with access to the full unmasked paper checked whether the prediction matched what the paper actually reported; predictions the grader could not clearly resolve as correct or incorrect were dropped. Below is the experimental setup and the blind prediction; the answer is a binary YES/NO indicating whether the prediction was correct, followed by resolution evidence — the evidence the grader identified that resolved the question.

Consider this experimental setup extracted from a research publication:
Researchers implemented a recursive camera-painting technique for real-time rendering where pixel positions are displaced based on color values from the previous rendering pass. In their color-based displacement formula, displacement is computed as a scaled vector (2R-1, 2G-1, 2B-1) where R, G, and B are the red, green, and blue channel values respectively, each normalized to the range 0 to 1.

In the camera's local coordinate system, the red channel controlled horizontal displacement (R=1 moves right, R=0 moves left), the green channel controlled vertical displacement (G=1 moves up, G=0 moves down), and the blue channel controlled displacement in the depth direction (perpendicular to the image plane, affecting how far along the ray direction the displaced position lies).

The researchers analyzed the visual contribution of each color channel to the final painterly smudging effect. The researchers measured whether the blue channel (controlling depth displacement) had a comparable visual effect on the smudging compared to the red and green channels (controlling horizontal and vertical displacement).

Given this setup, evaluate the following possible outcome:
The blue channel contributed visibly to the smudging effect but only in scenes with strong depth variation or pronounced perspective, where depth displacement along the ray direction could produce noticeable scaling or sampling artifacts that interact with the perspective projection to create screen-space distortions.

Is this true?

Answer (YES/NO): NO